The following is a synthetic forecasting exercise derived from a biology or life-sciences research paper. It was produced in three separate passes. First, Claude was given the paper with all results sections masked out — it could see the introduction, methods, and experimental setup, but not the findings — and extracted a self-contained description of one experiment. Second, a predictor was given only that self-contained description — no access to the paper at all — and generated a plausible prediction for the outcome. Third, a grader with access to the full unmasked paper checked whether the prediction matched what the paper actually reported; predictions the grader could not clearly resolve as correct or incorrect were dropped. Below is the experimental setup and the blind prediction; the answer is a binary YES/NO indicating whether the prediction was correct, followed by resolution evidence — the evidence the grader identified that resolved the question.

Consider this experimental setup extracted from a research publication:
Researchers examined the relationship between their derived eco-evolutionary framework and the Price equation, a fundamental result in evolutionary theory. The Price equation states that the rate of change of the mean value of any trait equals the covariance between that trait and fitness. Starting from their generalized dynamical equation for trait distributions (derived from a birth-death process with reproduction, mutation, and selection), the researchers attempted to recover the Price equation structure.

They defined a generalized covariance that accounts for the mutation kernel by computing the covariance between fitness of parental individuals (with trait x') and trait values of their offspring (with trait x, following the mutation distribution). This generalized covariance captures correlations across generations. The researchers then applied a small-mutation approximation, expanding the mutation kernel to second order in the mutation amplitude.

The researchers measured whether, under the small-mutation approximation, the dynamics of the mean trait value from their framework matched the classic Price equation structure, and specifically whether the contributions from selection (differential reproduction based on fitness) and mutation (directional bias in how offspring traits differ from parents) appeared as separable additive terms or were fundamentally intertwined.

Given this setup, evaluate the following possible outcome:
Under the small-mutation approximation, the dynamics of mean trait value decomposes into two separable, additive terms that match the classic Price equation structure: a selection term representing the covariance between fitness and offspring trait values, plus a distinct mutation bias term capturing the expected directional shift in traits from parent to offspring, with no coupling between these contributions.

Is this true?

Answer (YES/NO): YES